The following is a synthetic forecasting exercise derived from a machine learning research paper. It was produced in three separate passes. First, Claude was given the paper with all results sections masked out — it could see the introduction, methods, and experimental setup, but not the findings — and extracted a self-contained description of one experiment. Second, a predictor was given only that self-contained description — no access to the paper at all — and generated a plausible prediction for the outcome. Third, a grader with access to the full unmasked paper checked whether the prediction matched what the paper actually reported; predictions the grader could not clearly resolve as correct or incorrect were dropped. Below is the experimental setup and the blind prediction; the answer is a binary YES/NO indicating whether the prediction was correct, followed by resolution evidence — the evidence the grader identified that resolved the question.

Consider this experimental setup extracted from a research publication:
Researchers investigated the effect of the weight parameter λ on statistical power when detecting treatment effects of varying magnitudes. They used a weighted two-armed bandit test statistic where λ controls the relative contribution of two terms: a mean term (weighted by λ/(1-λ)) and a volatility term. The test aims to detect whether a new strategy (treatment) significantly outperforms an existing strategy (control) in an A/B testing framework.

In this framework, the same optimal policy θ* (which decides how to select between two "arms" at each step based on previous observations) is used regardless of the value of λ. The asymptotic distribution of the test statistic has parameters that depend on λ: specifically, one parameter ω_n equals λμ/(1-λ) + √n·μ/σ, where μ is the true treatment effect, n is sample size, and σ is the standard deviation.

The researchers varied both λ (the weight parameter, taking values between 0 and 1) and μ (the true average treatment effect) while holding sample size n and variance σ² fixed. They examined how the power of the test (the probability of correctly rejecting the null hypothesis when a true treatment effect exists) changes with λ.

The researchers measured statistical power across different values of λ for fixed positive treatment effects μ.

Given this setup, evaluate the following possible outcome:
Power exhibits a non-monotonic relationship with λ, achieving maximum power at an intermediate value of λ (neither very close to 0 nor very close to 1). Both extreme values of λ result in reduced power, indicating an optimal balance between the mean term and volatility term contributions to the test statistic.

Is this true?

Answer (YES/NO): NO